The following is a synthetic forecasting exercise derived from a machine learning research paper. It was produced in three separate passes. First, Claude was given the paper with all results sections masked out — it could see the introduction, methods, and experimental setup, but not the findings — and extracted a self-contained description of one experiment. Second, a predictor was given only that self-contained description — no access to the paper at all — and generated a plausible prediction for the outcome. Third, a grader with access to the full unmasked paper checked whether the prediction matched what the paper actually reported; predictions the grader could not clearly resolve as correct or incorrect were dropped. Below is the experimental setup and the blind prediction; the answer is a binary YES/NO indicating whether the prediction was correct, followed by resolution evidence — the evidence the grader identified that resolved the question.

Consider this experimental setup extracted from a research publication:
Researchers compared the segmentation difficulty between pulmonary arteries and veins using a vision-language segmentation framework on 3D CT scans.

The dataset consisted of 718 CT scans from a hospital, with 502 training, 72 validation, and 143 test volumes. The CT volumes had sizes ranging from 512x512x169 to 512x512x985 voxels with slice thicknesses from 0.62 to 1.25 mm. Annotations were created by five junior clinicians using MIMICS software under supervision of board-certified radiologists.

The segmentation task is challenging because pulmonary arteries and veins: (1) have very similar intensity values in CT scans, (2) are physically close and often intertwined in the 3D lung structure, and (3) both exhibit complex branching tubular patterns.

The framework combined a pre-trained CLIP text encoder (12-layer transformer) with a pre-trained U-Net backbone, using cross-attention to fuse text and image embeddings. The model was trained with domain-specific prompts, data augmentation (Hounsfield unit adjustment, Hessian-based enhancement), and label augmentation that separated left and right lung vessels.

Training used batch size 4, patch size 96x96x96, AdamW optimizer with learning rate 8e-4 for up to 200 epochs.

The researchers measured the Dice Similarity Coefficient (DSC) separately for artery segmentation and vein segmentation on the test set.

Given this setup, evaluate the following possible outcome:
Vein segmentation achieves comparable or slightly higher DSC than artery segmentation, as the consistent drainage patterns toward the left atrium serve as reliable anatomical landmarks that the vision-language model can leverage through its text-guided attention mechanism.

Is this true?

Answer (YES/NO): NO